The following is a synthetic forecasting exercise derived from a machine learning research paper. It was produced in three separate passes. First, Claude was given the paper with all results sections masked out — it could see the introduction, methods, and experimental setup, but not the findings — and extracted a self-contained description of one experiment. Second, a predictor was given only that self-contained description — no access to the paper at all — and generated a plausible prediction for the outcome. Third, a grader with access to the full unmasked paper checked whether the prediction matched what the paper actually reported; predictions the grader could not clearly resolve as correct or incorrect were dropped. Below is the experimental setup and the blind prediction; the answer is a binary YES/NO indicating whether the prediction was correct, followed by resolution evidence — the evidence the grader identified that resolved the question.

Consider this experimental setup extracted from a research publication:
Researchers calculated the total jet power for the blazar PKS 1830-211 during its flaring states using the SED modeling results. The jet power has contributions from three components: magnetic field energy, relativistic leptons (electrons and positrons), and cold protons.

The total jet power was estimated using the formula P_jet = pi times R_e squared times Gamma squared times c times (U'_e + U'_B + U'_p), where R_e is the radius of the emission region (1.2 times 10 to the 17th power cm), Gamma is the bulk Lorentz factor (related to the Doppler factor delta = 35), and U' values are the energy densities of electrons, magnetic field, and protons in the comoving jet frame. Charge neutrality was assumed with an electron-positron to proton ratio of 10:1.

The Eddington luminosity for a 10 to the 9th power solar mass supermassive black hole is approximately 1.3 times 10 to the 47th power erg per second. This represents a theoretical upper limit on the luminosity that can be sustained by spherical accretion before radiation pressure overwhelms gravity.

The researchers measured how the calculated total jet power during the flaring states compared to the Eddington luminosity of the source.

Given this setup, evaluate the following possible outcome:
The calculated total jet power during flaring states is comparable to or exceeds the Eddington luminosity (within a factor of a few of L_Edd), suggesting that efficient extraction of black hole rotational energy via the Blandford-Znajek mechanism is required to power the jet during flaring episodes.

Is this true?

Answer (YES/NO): NO